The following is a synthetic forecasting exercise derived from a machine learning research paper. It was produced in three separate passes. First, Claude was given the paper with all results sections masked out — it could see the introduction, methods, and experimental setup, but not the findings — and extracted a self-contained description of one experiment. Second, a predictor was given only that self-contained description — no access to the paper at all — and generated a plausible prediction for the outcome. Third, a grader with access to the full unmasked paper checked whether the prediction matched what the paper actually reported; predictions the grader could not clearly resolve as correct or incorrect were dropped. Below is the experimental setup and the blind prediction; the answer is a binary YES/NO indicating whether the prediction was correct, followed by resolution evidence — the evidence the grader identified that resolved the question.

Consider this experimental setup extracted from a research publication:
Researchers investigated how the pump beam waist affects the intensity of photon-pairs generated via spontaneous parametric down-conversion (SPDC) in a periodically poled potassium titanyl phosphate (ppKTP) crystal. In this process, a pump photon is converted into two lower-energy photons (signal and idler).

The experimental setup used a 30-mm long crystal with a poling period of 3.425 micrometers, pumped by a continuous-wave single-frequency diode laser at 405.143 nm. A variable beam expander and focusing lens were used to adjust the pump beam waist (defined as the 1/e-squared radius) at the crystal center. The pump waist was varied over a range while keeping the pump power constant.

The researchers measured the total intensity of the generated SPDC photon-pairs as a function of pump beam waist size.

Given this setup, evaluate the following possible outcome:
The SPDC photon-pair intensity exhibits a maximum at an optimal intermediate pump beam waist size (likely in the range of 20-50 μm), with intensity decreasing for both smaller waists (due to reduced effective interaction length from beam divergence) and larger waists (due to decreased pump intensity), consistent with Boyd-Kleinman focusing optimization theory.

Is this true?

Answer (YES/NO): NO